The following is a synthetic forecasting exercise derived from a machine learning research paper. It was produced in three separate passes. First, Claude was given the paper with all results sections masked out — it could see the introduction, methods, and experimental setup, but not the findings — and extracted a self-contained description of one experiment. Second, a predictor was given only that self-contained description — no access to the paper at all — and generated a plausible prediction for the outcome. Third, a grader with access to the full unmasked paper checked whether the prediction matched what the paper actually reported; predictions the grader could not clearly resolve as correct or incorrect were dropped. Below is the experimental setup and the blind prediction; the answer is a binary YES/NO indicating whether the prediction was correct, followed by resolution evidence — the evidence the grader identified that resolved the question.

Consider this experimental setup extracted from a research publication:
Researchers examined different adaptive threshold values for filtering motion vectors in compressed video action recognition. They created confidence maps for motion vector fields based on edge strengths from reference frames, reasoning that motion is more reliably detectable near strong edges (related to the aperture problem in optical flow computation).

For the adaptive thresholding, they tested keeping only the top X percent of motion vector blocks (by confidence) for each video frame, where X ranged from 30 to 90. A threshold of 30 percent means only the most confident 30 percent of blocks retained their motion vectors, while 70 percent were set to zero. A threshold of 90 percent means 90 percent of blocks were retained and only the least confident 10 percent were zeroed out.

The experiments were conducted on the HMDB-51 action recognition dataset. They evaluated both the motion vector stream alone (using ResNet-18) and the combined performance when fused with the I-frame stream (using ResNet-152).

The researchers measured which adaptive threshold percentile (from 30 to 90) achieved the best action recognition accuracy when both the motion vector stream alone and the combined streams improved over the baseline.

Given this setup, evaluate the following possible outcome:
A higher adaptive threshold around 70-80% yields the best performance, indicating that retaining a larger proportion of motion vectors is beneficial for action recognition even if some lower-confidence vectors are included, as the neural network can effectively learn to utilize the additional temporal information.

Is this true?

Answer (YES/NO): YES